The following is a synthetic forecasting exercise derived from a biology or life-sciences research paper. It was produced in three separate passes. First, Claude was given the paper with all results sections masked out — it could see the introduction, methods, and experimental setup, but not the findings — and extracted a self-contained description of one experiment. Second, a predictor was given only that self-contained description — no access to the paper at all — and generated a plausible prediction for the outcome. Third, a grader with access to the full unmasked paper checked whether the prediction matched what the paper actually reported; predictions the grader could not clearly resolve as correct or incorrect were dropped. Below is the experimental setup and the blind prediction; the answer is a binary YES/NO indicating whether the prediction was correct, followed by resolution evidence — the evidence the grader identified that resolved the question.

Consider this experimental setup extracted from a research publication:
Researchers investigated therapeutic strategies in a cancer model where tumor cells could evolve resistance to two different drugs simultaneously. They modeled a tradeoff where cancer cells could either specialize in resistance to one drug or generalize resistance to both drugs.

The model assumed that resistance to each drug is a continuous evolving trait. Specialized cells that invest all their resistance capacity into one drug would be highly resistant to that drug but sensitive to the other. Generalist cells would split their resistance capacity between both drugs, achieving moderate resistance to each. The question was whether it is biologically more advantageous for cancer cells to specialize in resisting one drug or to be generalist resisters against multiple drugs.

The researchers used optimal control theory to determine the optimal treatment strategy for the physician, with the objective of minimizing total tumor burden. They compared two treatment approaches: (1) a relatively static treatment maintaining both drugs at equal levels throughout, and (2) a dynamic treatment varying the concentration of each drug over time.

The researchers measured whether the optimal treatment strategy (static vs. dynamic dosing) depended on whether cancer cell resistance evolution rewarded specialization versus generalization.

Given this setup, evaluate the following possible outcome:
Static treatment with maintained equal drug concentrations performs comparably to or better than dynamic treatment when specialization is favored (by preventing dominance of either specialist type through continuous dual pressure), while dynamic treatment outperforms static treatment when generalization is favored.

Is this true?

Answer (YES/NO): YES